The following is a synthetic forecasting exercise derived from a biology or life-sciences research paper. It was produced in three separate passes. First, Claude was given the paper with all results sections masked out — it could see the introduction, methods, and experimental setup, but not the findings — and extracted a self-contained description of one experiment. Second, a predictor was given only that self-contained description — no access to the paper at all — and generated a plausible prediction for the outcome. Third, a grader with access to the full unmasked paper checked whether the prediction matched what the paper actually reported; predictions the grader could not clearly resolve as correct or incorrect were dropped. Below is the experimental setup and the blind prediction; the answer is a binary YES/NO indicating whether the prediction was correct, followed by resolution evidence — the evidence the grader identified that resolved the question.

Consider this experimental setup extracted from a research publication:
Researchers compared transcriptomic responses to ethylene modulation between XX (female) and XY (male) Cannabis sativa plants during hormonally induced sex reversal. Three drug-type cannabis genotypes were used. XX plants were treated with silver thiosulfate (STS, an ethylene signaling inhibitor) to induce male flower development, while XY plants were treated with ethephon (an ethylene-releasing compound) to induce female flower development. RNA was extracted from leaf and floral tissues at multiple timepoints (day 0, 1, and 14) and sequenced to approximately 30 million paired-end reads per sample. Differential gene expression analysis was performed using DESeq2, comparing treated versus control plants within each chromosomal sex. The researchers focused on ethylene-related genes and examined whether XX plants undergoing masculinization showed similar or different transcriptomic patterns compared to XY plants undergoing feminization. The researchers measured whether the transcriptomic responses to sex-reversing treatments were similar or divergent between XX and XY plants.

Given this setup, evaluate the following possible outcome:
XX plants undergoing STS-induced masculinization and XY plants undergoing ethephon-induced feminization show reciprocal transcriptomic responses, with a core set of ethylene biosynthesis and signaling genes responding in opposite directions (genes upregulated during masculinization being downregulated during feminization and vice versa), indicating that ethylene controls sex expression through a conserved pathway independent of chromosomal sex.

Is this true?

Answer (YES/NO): NO